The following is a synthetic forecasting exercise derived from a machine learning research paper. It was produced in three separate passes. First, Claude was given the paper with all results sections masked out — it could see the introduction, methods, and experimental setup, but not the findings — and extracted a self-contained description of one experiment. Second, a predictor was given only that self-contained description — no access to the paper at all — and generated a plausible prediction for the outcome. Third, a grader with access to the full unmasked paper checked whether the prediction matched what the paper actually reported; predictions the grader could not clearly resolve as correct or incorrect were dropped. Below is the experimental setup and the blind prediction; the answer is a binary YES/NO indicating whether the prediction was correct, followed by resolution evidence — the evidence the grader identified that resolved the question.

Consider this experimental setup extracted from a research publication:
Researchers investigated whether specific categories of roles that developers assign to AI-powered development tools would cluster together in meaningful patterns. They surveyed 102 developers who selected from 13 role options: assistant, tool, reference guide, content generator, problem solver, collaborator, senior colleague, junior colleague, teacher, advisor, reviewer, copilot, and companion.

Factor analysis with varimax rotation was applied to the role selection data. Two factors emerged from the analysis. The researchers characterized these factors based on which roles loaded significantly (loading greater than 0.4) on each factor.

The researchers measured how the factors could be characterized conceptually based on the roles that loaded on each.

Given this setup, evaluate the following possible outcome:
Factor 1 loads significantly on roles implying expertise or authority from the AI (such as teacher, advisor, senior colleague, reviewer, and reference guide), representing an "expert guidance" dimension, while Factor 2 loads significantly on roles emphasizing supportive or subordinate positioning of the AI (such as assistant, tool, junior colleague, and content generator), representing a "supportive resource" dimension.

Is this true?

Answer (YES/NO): NO